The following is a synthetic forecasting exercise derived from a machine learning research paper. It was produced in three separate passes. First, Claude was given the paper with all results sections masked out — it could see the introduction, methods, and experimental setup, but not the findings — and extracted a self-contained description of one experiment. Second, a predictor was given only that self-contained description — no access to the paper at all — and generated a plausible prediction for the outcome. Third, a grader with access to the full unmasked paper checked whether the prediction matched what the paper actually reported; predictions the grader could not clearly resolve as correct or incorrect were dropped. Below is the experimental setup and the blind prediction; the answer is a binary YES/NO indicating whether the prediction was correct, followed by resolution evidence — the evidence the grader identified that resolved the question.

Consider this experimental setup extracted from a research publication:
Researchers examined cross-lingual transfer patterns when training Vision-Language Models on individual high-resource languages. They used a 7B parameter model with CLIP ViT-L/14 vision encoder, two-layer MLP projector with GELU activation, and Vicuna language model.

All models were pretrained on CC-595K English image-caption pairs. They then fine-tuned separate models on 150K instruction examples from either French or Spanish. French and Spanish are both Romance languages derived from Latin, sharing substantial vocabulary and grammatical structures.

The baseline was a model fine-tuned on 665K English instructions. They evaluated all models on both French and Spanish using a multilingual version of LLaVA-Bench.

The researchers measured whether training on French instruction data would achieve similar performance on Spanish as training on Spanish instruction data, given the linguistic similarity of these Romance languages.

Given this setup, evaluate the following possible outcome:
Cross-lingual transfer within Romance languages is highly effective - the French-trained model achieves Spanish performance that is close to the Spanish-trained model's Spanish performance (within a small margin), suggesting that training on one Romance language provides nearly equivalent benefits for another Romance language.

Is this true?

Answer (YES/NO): NO